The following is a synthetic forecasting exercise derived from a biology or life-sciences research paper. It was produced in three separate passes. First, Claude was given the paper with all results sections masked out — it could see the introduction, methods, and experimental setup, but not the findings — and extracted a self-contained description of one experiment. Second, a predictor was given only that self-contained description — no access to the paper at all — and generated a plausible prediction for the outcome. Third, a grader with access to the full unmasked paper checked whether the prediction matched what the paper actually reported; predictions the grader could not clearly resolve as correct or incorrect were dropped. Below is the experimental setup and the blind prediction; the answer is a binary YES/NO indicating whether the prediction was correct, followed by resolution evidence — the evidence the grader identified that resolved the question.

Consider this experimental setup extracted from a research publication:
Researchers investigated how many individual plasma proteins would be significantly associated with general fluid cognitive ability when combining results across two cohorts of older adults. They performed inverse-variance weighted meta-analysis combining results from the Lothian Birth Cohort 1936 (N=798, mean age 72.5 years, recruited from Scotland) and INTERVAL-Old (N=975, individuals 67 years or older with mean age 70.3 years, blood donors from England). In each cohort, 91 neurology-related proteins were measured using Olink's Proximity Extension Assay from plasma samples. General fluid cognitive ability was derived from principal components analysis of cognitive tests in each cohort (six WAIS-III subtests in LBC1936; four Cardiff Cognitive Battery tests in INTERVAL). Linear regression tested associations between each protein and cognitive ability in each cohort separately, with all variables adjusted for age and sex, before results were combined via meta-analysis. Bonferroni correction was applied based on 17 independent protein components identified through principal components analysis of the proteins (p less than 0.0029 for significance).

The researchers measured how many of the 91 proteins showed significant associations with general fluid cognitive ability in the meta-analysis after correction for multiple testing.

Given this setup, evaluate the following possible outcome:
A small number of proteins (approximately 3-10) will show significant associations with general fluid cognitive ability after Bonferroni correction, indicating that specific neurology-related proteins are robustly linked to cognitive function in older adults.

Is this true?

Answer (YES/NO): NO